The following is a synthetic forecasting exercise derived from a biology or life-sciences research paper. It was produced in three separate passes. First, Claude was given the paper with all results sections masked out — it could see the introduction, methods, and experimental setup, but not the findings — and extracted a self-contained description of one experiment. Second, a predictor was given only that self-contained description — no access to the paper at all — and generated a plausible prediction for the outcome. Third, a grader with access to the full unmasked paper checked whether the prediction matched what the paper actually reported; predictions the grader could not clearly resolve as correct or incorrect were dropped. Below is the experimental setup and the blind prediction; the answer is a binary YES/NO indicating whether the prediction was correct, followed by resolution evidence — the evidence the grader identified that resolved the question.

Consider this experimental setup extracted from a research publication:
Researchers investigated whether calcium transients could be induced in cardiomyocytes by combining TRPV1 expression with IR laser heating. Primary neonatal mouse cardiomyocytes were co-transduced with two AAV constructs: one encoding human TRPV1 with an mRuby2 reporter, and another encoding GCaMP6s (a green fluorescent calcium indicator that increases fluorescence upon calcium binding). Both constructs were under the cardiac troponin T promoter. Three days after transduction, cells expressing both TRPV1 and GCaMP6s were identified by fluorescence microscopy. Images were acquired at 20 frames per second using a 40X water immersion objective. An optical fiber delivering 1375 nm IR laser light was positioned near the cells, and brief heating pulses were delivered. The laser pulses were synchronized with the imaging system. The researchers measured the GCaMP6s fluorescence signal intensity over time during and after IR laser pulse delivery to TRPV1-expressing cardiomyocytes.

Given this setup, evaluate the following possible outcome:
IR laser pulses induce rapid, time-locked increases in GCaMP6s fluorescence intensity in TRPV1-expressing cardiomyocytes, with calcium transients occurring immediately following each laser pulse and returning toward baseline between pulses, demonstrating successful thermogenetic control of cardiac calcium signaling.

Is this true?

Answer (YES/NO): NO